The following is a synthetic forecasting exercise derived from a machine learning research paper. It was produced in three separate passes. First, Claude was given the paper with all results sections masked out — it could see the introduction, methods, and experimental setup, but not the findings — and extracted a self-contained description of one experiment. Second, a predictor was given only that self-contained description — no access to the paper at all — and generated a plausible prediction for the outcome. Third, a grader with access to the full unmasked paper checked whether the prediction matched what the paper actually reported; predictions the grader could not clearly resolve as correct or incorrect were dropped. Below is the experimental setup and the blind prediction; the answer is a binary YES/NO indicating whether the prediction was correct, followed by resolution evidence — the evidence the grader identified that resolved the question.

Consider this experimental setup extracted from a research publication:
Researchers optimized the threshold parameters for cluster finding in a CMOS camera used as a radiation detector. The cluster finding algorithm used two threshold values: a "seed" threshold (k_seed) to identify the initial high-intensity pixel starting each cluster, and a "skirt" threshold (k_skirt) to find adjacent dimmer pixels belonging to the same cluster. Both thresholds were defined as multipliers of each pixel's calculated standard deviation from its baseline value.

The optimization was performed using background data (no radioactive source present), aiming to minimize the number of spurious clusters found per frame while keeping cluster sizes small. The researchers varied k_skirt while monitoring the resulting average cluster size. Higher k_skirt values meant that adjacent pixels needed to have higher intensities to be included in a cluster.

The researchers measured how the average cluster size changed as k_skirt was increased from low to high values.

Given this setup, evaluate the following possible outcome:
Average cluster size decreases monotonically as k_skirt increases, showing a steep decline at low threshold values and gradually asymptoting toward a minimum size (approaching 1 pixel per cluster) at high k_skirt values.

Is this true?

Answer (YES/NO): NO